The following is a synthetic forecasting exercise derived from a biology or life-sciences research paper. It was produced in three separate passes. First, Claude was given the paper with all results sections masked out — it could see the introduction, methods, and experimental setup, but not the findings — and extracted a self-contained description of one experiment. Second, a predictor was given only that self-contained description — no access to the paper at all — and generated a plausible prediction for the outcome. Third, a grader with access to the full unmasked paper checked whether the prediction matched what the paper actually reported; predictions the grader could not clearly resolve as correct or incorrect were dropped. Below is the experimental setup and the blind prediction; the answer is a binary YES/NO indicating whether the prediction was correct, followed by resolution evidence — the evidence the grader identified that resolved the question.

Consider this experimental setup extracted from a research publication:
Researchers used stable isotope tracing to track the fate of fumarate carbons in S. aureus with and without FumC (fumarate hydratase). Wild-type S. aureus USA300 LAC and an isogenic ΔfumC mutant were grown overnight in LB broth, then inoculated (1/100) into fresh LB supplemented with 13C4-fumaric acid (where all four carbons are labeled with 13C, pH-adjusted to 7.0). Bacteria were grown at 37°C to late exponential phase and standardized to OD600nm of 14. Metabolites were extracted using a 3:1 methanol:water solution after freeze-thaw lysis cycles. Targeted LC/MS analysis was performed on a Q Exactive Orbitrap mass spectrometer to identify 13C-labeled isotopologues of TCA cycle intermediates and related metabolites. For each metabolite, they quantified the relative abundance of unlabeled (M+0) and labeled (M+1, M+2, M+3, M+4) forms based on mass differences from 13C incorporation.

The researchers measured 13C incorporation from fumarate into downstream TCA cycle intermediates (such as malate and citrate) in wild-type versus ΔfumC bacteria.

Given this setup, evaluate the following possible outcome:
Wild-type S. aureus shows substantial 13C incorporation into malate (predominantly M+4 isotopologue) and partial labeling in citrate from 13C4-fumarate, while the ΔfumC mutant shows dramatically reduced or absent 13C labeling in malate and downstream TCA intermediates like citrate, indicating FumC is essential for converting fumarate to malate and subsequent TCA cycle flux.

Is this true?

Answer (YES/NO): YES